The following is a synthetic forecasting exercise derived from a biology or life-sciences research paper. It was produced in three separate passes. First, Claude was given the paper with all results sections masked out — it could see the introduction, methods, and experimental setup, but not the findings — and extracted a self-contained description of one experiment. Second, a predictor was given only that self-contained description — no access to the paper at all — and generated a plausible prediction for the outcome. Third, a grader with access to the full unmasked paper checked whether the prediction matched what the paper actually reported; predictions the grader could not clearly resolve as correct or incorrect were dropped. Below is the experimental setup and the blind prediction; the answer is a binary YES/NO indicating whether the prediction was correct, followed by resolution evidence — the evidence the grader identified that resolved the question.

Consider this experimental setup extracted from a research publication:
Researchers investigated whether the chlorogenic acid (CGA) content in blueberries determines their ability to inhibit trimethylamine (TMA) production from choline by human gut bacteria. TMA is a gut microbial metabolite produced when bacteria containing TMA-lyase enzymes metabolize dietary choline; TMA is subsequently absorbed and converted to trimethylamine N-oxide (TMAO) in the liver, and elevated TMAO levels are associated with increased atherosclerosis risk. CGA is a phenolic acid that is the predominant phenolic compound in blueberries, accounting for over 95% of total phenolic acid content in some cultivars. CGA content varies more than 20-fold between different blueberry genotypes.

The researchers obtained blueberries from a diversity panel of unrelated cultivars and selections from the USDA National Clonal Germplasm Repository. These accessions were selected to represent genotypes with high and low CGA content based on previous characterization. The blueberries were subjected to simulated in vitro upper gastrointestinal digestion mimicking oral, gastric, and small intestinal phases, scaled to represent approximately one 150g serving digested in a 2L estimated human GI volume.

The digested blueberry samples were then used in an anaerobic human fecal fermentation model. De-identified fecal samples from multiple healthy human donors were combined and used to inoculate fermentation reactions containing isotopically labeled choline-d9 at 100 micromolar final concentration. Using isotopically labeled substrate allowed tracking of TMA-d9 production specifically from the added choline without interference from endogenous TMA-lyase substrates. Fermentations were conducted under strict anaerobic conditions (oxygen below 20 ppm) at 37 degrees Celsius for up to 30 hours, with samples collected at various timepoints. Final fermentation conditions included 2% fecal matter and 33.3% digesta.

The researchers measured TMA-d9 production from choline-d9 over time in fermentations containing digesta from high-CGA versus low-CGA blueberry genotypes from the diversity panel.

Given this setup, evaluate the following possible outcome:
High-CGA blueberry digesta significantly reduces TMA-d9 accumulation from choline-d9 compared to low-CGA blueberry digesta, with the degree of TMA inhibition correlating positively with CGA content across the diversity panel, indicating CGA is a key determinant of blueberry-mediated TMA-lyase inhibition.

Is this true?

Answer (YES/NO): NO